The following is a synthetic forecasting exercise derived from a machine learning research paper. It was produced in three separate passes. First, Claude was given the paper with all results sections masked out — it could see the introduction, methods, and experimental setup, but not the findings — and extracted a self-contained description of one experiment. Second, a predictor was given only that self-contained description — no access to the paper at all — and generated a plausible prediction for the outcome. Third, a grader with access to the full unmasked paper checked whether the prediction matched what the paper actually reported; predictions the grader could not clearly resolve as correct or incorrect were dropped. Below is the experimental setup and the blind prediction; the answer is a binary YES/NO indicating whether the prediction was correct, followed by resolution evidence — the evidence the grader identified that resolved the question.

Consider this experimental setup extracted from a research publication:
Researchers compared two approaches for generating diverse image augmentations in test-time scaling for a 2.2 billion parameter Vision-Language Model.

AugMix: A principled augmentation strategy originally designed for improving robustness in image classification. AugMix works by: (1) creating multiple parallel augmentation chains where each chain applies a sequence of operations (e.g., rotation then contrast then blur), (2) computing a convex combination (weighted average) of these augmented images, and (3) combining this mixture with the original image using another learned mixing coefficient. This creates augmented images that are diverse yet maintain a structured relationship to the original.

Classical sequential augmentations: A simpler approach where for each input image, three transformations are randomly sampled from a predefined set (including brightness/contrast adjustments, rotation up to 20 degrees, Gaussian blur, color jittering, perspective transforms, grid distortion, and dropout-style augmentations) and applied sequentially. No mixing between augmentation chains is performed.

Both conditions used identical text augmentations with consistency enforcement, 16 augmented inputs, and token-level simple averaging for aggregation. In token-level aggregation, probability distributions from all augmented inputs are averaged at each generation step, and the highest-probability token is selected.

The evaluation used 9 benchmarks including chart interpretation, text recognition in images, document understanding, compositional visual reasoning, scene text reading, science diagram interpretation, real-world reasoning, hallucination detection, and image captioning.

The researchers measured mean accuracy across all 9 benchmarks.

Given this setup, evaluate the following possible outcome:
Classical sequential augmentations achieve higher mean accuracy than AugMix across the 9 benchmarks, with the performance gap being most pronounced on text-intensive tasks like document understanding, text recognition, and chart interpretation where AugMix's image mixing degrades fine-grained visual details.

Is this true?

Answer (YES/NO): NO